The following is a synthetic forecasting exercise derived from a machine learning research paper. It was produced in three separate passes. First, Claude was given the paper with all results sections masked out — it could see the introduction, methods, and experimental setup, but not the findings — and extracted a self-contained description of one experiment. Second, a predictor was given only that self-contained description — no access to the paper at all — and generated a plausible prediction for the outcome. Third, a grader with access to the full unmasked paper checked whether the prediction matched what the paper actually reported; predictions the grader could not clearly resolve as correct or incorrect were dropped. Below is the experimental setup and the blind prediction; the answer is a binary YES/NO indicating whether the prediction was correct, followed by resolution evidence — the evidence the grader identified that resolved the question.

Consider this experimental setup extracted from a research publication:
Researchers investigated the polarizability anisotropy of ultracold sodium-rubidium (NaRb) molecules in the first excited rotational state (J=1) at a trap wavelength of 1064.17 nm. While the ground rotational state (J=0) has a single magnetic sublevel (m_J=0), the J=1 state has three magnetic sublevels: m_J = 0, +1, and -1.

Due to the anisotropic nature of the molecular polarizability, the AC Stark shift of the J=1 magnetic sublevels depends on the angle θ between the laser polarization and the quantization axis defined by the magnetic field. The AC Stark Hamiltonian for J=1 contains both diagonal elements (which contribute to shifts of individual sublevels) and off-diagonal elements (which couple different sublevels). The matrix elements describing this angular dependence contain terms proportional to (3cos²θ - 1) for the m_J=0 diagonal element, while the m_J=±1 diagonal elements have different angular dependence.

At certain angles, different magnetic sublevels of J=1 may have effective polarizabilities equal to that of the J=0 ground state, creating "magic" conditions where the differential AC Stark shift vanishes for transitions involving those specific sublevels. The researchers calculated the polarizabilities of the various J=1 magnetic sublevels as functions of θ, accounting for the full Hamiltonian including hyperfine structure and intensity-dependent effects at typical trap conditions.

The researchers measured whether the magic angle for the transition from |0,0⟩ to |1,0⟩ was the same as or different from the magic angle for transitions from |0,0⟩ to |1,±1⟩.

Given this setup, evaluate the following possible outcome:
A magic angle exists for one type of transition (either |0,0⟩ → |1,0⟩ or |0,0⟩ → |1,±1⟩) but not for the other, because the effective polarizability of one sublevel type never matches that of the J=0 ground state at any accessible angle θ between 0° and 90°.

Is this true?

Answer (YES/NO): NO